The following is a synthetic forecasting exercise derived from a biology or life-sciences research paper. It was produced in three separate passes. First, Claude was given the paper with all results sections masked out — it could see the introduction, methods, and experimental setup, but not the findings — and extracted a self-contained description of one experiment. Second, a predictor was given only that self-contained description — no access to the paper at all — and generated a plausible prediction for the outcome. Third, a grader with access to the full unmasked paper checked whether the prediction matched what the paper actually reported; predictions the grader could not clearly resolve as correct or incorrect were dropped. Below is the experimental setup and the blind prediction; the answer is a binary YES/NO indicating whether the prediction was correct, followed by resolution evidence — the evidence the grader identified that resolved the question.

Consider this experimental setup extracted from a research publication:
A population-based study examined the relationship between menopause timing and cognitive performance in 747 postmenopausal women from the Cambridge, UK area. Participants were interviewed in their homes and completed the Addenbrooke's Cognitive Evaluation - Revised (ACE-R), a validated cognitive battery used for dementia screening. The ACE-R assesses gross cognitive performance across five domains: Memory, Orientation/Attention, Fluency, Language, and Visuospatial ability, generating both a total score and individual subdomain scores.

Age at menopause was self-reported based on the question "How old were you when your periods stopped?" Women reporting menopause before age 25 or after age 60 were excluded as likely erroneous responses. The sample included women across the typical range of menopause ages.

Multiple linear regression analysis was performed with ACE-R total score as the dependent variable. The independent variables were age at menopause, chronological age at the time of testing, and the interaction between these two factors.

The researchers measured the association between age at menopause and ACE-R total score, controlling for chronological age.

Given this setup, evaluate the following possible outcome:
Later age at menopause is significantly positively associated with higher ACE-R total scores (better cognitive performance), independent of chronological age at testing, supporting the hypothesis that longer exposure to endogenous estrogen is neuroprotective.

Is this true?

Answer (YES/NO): YES